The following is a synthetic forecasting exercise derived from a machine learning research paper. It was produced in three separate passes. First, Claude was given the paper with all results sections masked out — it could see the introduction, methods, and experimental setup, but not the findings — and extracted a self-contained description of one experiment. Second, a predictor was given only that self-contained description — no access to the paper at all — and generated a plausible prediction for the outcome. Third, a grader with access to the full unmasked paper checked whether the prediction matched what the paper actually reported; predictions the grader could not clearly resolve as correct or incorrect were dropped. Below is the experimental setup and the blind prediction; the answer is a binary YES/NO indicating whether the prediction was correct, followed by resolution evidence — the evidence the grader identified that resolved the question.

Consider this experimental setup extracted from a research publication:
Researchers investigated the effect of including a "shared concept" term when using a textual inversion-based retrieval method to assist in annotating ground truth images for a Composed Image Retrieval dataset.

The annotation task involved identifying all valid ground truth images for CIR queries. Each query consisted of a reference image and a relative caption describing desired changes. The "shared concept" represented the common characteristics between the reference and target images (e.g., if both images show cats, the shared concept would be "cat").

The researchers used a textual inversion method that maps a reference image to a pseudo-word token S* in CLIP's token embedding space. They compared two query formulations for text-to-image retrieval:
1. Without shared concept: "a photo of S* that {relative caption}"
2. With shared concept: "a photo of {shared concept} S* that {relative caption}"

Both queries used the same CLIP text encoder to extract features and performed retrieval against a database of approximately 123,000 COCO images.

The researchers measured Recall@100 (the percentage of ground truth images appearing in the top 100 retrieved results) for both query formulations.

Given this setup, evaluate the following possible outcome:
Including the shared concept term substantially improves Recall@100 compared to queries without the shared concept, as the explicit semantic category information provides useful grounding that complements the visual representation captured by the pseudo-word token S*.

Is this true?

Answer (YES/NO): YES